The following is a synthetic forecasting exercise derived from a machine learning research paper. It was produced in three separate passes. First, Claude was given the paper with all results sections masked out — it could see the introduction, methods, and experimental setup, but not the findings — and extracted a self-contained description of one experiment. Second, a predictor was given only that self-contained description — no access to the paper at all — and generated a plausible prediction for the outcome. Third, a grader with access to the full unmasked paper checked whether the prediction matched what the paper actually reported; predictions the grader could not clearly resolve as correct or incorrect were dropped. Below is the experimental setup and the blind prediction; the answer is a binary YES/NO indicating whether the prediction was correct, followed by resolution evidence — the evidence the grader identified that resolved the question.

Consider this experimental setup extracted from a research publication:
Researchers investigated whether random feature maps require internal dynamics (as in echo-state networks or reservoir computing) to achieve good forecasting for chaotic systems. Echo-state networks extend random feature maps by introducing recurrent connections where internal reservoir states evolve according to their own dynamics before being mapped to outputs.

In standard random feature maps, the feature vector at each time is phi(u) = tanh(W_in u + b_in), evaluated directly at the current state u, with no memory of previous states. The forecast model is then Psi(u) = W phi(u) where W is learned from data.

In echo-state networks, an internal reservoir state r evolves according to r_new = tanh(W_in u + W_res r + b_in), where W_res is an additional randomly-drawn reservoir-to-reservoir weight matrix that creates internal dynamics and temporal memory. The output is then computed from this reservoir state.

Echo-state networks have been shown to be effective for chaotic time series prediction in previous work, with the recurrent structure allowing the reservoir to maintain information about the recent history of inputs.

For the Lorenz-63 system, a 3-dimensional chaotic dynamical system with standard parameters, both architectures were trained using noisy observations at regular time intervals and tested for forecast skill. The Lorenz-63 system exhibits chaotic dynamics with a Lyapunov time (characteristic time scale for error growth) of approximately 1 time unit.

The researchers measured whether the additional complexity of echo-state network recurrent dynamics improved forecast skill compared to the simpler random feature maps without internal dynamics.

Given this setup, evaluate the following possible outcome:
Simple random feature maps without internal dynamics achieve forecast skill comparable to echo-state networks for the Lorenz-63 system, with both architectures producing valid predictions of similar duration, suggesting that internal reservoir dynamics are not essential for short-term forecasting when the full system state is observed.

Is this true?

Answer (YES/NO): YES